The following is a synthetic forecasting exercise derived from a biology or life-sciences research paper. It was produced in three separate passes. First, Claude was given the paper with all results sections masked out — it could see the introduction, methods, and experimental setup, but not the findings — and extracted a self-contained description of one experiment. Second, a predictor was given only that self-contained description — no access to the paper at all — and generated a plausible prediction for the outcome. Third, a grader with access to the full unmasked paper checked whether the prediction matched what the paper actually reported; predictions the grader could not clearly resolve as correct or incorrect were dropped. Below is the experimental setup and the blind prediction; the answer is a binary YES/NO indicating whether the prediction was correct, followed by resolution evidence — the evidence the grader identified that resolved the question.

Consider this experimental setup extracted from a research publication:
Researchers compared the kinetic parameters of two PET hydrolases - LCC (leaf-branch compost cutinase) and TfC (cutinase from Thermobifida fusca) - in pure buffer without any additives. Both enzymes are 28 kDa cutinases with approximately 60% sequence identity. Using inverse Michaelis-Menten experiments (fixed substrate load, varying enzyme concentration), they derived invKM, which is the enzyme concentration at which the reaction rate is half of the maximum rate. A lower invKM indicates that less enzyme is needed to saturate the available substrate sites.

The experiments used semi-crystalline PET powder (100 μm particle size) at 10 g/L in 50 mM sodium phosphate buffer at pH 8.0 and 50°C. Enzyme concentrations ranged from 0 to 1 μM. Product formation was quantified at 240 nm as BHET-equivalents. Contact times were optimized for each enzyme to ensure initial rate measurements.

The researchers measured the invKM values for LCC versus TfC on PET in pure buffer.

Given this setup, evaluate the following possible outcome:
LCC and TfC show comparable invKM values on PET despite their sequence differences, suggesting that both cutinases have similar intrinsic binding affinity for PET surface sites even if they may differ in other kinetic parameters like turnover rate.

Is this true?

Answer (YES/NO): NO